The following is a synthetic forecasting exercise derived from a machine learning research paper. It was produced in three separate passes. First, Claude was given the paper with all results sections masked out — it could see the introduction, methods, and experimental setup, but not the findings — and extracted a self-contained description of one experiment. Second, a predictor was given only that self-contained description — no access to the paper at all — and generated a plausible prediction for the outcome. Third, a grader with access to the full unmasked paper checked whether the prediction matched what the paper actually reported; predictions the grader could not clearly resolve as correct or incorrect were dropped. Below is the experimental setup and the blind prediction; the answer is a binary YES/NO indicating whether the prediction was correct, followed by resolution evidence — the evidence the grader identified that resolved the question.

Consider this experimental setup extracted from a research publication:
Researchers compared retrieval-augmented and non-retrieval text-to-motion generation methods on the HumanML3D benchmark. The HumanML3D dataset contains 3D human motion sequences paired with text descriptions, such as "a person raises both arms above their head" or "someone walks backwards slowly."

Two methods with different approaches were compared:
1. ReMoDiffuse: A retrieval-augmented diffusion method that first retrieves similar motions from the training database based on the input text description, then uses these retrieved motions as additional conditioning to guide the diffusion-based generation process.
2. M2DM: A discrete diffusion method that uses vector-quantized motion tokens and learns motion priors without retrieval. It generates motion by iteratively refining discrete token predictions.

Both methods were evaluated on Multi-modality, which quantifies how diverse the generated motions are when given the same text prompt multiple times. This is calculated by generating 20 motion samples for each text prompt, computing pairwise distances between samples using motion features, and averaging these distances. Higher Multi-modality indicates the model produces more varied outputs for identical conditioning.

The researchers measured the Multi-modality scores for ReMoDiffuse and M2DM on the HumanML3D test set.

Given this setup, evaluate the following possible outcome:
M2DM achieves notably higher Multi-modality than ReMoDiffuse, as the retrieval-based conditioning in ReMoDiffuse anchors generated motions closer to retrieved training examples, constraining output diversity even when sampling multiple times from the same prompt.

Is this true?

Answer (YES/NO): YES